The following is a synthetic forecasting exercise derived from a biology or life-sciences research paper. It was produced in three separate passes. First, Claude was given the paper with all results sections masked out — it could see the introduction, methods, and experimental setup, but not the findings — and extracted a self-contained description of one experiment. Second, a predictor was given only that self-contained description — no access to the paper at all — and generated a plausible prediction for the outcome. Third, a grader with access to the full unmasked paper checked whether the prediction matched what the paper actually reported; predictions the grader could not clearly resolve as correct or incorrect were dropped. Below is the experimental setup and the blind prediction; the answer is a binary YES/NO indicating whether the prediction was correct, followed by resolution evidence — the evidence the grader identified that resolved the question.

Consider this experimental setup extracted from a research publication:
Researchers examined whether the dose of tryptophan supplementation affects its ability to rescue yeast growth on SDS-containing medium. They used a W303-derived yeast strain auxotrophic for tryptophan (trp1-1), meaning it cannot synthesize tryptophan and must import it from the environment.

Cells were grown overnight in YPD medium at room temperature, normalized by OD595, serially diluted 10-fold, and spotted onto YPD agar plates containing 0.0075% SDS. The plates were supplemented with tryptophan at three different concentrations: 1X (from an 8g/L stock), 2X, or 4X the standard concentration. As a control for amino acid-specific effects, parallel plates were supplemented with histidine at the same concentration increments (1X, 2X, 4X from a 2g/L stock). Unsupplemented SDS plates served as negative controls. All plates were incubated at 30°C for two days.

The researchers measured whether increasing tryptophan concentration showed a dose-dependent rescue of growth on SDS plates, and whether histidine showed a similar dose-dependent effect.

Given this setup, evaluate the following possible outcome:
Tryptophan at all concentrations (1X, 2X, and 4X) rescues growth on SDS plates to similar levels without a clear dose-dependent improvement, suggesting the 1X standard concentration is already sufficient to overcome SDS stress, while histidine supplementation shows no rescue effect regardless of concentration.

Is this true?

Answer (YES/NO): NO